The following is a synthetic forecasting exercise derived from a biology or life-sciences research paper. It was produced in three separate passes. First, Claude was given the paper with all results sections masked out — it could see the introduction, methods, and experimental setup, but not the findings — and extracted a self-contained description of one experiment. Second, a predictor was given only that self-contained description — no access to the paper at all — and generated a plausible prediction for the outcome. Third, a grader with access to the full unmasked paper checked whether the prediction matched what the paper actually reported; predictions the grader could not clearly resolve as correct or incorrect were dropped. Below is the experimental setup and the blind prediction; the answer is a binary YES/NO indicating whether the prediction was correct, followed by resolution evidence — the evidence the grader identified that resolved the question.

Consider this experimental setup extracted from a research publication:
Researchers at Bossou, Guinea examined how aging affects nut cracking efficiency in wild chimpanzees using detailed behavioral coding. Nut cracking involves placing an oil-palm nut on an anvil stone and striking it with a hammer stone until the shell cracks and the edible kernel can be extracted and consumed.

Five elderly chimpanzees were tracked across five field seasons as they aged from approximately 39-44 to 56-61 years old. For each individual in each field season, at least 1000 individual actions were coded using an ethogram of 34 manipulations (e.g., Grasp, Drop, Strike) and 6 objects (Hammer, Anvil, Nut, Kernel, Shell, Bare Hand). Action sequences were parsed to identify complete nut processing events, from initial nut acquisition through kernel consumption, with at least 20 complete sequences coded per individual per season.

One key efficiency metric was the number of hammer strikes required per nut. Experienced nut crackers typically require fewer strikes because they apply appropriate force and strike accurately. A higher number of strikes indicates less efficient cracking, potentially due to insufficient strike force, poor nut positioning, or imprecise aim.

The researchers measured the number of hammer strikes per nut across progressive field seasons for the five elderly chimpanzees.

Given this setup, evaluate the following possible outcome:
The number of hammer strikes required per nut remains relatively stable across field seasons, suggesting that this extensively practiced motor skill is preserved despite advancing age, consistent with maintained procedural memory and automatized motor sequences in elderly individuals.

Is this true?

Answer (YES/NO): NO